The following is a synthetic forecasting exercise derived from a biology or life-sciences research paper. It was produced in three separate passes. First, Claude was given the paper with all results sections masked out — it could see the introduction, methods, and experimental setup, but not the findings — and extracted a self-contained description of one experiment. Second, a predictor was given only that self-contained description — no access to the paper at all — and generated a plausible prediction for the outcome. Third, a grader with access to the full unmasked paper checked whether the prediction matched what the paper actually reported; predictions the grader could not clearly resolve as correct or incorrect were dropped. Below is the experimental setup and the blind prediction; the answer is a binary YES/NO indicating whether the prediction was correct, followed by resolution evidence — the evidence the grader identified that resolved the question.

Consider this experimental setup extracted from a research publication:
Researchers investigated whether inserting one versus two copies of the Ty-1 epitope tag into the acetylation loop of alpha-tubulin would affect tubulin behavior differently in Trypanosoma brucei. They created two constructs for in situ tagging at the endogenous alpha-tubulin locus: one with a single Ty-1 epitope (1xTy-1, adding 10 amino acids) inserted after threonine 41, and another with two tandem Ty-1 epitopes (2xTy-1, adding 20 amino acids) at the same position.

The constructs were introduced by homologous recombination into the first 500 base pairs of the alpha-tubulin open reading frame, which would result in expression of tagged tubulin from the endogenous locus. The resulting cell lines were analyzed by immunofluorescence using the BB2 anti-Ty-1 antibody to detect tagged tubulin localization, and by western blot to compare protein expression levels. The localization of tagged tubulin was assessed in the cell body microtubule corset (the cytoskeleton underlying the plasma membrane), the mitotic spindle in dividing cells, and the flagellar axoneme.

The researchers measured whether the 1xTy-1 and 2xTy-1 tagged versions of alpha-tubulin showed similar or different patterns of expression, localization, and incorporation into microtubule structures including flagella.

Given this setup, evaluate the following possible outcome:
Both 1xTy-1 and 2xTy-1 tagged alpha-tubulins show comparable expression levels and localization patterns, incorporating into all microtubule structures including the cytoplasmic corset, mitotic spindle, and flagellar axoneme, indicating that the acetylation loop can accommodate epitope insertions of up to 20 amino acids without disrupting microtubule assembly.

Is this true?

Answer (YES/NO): YES